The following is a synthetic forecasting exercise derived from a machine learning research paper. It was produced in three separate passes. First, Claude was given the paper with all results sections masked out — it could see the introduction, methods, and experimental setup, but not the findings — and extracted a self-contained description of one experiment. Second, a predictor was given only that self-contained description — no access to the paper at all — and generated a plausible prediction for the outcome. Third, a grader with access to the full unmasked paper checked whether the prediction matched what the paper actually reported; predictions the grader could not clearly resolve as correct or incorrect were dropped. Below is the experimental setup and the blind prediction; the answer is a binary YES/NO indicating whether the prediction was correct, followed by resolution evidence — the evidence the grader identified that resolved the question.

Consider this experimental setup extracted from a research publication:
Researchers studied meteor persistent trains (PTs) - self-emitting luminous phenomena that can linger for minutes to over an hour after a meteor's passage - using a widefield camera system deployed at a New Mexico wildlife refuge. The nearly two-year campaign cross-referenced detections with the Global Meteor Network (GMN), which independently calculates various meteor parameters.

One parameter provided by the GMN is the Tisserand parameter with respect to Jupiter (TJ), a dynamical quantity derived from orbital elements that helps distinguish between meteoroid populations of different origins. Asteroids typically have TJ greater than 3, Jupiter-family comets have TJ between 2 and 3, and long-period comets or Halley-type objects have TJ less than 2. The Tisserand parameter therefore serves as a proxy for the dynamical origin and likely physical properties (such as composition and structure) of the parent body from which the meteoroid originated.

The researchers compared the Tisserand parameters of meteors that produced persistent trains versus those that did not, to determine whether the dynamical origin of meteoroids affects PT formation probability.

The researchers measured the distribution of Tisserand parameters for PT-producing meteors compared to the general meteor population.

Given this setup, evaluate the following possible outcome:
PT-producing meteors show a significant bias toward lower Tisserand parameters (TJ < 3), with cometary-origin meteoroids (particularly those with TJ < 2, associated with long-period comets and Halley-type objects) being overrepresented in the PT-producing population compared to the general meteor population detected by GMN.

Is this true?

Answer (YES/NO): NO